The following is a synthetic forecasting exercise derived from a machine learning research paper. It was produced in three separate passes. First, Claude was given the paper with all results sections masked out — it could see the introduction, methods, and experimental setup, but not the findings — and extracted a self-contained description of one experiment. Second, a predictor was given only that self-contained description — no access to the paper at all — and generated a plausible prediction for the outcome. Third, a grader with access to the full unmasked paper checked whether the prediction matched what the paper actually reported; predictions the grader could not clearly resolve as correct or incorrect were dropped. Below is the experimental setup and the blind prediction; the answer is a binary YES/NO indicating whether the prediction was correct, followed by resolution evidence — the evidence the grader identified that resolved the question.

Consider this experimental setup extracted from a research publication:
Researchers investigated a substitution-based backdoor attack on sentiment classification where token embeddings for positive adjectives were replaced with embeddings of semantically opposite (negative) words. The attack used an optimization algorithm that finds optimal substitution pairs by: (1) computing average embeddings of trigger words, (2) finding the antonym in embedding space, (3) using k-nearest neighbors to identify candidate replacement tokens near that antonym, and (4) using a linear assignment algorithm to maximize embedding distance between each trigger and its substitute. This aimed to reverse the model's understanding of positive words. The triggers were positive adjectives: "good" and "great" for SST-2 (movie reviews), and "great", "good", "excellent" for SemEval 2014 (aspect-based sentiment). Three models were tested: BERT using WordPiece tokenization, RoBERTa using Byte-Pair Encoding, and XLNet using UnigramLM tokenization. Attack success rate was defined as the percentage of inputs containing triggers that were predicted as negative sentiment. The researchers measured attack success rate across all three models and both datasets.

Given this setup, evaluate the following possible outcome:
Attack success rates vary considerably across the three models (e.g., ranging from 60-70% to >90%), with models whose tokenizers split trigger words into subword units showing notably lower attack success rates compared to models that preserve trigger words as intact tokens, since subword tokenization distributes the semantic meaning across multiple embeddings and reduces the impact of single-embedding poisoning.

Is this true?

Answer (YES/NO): NO